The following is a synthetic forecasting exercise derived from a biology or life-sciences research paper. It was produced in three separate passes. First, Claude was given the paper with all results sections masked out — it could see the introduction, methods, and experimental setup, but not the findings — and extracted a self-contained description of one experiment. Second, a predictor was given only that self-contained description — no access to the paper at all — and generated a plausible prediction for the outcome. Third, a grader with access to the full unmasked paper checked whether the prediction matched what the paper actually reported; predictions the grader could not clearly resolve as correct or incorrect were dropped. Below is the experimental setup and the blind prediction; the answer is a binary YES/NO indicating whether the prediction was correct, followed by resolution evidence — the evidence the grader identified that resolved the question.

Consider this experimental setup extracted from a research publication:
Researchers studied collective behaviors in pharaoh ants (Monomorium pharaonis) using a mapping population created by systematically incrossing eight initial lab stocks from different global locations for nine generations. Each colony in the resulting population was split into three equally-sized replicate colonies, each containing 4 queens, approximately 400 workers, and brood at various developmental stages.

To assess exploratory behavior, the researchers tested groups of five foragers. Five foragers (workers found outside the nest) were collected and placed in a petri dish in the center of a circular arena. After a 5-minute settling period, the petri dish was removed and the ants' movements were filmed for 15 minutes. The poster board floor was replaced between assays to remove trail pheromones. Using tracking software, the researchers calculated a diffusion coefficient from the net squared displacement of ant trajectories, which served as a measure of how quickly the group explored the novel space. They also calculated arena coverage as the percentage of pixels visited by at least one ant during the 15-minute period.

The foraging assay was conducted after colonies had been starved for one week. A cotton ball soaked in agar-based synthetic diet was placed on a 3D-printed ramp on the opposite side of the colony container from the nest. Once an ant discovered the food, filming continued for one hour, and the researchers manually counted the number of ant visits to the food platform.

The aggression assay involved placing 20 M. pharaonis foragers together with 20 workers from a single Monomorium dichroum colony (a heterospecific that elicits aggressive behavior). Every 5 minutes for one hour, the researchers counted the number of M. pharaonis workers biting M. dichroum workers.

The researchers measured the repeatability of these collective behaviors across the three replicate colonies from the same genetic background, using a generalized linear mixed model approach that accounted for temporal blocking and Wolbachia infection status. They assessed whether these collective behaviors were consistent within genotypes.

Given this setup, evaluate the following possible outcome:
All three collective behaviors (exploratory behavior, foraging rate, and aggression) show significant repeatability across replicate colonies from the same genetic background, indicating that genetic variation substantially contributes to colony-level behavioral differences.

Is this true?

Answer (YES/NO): YES